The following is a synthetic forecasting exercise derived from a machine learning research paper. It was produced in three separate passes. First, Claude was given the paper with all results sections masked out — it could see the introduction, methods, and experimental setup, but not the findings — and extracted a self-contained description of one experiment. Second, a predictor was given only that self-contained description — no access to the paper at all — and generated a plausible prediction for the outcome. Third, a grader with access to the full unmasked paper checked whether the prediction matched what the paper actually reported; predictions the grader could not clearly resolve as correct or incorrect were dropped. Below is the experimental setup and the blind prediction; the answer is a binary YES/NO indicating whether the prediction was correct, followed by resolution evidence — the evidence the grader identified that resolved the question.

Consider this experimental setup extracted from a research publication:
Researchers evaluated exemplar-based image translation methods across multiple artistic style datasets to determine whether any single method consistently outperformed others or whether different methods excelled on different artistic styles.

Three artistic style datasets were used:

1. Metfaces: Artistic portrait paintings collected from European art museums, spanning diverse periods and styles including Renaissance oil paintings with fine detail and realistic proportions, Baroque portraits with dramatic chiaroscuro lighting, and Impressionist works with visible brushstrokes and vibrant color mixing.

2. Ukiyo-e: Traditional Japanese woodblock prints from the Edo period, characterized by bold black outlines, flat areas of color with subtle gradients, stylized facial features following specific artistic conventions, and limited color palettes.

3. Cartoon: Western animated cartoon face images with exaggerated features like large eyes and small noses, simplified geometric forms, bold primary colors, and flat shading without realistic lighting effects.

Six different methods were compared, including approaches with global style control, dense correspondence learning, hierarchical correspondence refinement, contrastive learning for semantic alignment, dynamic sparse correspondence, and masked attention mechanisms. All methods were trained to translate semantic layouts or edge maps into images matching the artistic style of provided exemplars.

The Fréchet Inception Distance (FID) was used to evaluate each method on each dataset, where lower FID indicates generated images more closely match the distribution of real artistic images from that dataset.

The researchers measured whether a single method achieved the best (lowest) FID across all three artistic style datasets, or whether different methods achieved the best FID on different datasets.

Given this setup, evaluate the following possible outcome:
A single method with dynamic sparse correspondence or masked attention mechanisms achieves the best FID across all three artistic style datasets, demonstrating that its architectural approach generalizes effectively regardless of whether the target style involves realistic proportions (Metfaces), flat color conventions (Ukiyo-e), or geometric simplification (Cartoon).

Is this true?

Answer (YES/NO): NO